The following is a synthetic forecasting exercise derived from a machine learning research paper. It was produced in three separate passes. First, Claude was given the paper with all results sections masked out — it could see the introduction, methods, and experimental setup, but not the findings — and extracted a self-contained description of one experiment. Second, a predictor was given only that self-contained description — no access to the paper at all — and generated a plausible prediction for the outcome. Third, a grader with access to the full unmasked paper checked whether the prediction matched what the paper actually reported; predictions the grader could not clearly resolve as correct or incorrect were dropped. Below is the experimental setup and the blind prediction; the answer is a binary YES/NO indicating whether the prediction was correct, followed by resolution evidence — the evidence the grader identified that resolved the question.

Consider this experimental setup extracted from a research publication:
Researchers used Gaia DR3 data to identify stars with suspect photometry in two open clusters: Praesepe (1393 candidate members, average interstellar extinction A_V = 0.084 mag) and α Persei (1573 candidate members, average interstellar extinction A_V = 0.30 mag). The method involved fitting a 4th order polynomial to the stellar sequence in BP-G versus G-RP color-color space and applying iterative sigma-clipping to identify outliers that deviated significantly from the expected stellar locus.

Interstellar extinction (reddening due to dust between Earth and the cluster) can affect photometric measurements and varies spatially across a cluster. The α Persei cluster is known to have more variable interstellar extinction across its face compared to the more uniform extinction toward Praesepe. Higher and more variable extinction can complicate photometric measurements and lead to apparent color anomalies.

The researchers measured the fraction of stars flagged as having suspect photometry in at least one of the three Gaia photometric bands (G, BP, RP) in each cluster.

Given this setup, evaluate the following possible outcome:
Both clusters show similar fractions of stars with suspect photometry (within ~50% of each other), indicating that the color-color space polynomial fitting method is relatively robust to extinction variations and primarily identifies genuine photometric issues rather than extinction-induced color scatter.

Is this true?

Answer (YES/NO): NO